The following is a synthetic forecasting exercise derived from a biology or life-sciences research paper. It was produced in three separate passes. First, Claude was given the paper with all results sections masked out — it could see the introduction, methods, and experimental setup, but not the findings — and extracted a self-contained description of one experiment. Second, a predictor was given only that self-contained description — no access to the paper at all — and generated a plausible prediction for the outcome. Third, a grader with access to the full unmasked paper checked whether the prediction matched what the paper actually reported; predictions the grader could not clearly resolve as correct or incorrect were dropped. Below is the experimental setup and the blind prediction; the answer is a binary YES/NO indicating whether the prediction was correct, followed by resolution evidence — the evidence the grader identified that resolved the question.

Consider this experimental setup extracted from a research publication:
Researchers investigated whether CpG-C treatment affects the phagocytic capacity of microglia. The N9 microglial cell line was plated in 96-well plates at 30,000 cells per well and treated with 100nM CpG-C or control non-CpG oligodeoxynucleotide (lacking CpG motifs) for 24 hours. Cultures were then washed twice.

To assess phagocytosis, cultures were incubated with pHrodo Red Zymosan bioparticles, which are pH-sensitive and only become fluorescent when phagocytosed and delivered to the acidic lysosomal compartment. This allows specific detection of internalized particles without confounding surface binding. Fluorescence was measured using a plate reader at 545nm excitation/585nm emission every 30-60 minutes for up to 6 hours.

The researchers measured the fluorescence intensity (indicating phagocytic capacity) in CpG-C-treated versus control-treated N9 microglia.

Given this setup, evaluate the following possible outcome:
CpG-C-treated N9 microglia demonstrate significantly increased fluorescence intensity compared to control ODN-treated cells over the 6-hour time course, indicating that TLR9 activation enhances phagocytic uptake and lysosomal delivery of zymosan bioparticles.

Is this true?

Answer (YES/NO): YES